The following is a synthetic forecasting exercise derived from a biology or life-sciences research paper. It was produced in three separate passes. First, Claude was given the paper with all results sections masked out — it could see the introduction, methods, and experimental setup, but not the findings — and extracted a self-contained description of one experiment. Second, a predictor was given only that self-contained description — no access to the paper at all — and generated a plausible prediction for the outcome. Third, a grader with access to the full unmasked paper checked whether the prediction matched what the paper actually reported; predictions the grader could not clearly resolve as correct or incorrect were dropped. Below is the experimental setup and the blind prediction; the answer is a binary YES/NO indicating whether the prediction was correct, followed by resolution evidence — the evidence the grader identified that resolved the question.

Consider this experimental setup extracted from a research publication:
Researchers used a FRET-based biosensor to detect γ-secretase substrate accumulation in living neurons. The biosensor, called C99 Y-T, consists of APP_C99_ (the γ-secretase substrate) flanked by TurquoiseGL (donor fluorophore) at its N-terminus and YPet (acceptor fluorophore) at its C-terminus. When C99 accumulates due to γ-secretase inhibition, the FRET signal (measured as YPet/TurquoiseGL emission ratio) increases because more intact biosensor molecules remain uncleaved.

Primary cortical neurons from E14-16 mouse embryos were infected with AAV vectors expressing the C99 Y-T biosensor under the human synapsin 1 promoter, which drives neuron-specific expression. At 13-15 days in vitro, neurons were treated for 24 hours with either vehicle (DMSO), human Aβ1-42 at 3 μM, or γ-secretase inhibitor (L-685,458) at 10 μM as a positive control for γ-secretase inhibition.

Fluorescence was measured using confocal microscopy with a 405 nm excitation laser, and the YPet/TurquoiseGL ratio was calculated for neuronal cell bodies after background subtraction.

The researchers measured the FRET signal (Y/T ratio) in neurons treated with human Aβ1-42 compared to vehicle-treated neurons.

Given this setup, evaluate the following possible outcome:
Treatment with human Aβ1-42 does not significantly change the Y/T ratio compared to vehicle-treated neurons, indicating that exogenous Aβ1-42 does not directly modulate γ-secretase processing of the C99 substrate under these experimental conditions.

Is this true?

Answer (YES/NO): NO